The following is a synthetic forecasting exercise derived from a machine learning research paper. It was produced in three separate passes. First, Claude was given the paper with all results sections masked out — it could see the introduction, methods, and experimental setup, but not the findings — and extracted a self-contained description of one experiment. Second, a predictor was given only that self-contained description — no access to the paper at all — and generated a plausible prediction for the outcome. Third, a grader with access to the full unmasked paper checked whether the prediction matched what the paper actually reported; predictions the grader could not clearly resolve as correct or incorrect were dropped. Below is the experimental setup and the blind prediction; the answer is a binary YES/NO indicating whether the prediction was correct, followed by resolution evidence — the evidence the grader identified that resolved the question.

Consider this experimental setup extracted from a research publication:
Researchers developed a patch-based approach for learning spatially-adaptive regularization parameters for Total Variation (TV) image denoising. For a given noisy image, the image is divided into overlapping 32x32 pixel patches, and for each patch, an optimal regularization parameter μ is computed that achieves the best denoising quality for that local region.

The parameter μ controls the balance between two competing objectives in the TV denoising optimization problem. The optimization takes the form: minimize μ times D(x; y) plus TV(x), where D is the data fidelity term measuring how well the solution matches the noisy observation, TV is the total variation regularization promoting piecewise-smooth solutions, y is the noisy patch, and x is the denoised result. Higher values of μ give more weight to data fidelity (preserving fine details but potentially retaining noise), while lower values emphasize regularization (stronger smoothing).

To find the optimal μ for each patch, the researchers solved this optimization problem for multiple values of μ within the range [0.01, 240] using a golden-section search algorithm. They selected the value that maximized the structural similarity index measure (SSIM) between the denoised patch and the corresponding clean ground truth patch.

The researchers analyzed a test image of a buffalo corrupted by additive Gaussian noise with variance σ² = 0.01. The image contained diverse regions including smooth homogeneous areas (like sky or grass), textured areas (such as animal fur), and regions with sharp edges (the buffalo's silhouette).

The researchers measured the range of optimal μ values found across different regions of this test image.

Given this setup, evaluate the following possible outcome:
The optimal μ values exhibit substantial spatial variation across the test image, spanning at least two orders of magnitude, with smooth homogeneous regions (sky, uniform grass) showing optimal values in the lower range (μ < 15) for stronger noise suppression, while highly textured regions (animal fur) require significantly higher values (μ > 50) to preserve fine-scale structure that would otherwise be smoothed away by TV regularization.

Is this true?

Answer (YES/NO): NO